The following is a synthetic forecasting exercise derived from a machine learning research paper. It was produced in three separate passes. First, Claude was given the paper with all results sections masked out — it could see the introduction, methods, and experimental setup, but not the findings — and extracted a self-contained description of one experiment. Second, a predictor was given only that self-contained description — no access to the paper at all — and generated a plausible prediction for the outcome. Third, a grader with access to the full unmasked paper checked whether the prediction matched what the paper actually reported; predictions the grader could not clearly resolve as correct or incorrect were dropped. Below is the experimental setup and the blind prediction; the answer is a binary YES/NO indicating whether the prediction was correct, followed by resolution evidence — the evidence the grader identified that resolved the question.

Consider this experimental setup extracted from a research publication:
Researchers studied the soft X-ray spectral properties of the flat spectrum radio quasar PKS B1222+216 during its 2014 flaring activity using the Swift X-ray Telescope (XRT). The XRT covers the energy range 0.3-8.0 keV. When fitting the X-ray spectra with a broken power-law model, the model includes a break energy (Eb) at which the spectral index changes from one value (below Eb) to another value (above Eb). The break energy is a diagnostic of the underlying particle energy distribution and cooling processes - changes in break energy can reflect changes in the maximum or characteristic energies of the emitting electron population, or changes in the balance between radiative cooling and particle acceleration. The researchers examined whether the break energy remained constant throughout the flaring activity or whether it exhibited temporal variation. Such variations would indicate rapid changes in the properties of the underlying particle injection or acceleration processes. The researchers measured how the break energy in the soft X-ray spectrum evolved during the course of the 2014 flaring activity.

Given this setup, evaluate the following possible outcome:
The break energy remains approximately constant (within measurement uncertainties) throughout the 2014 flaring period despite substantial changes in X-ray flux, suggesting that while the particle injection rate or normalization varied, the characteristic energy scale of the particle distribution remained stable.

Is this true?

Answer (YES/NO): NO